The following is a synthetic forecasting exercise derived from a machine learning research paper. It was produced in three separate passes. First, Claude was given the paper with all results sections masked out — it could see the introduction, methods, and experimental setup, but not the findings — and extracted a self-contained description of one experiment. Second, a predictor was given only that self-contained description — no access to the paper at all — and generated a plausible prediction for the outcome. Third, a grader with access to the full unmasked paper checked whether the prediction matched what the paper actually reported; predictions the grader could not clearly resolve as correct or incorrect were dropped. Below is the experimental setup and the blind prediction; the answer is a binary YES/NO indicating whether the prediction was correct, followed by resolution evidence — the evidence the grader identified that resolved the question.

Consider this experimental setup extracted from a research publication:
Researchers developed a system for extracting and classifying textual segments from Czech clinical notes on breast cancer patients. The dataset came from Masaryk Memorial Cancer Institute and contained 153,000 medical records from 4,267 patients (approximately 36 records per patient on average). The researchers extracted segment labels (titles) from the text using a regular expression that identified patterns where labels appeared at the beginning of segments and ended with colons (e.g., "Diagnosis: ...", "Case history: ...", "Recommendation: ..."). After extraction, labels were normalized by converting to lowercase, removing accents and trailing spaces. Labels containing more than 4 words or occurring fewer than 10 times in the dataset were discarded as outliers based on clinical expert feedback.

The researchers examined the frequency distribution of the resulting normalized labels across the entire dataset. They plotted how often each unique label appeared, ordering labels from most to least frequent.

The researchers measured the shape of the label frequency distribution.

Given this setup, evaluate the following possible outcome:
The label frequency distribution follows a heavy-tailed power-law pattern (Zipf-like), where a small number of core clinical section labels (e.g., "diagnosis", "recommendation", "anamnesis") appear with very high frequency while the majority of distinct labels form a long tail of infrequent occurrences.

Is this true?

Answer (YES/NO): YES